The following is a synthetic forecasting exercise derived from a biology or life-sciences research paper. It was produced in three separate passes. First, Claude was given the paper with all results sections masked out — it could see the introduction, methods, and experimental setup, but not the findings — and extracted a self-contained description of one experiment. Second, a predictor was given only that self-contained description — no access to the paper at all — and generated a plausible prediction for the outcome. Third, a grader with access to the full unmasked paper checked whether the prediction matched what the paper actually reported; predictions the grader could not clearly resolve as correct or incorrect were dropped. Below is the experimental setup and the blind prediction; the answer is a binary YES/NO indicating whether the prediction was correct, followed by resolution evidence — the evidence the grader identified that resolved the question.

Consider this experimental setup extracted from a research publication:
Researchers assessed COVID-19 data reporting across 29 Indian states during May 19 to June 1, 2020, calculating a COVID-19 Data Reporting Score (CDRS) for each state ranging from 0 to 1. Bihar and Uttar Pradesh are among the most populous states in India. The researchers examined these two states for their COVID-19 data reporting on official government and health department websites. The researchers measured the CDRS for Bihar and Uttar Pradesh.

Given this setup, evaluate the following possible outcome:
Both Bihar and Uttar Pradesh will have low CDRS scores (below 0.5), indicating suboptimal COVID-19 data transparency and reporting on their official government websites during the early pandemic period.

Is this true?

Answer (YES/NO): YES